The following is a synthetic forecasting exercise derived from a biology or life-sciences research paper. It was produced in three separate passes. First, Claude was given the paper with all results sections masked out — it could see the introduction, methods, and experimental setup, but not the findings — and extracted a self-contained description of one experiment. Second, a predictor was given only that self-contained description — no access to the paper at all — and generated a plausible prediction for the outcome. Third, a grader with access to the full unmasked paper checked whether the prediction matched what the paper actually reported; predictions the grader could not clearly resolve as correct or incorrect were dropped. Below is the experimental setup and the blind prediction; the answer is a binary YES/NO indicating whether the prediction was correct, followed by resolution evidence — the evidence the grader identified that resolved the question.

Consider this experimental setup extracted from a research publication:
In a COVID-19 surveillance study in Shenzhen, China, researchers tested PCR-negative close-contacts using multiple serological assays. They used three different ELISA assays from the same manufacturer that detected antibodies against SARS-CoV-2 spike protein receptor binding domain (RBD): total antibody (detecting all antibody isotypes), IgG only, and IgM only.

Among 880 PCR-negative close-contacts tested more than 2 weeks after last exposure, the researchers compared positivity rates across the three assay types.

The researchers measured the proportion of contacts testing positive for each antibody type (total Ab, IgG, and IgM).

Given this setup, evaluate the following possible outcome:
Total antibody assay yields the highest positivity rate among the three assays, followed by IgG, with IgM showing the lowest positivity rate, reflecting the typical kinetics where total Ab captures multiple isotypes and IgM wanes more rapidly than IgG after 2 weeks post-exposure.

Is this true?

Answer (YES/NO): YES